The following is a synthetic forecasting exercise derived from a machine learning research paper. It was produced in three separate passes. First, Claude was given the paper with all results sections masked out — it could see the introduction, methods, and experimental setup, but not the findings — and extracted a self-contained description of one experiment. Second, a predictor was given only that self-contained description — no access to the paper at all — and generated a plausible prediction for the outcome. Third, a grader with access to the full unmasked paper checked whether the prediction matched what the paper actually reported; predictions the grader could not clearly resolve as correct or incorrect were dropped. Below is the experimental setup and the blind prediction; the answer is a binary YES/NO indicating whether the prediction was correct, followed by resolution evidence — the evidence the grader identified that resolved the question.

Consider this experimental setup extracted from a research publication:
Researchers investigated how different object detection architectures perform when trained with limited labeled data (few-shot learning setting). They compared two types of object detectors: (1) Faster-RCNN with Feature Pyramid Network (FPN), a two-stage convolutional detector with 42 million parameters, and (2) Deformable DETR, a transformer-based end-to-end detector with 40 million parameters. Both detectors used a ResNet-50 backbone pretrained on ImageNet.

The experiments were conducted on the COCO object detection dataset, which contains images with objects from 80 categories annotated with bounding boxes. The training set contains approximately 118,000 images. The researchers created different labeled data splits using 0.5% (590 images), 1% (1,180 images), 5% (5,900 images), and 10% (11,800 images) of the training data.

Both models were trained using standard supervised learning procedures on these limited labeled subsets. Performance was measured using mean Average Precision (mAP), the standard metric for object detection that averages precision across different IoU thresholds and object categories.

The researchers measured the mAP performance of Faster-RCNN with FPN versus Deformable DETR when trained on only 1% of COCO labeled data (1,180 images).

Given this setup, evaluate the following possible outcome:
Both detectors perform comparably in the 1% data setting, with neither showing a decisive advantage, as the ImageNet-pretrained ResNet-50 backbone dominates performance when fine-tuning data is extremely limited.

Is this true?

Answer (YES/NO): NO